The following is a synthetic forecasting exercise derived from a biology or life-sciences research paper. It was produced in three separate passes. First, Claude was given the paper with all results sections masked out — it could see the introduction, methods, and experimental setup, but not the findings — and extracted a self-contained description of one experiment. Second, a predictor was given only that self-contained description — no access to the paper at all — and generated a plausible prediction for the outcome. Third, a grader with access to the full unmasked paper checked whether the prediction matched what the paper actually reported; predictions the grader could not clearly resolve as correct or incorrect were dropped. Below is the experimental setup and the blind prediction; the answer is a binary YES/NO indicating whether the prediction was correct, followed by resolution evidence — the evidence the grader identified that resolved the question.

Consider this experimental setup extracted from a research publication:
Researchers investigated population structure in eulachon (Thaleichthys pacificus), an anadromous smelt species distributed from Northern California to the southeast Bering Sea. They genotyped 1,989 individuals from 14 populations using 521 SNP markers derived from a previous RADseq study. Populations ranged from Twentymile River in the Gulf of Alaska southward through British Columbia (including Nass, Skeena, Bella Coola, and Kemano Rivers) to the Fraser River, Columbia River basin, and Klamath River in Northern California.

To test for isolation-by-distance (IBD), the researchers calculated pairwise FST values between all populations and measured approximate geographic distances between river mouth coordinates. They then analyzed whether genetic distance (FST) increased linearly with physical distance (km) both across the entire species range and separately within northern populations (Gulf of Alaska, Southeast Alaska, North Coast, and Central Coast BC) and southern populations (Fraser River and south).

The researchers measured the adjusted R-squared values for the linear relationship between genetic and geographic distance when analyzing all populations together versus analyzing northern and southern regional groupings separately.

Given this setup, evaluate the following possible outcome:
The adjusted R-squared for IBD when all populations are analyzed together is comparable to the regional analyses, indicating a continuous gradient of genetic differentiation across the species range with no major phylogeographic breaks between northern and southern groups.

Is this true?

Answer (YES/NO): NO